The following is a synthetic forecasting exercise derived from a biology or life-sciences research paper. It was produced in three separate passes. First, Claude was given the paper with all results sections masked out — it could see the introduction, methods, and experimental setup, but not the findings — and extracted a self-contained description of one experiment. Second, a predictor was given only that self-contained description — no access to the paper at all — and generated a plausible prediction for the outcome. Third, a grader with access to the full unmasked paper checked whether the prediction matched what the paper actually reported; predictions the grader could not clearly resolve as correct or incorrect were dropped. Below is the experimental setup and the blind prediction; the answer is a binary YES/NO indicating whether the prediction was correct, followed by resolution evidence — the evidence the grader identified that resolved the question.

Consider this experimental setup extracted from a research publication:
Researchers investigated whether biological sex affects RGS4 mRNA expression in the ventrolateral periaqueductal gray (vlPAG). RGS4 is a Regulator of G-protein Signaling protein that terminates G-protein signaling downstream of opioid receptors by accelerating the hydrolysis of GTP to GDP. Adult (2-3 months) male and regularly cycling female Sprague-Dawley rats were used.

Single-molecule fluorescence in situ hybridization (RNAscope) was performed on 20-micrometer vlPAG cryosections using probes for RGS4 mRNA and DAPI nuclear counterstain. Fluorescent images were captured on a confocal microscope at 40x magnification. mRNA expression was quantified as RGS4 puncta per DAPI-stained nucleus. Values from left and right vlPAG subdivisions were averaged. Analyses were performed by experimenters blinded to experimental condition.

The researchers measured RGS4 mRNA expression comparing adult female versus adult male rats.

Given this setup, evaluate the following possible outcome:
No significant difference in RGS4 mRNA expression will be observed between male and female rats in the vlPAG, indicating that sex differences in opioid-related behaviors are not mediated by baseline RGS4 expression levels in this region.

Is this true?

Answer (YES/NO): YES